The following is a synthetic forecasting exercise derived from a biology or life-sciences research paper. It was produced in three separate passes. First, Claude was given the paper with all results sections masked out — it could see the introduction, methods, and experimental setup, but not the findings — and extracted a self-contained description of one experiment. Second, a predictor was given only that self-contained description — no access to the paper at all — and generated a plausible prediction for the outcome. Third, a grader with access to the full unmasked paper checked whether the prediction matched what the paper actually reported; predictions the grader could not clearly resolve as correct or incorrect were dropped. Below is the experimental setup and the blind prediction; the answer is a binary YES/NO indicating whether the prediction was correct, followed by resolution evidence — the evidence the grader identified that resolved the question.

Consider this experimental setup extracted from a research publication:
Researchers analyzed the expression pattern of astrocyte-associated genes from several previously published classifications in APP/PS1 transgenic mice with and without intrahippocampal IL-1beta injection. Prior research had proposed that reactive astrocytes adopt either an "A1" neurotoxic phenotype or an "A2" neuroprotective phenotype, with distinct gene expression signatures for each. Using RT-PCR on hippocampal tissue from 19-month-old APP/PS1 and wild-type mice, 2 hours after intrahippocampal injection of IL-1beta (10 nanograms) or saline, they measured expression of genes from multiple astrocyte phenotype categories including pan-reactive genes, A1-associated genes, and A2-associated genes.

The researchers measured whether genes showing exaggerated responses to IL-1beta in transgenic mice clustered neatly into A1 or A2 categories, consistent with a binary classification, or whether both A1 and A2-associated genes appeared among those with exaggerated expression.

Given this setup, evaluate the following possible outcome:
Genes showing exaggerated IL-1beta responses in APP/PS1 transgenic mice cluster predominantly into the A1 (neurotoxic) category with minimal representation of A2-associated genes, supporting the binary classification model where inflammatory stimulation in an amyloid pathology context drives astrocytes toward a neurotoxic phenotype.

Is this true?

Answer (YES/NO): NO